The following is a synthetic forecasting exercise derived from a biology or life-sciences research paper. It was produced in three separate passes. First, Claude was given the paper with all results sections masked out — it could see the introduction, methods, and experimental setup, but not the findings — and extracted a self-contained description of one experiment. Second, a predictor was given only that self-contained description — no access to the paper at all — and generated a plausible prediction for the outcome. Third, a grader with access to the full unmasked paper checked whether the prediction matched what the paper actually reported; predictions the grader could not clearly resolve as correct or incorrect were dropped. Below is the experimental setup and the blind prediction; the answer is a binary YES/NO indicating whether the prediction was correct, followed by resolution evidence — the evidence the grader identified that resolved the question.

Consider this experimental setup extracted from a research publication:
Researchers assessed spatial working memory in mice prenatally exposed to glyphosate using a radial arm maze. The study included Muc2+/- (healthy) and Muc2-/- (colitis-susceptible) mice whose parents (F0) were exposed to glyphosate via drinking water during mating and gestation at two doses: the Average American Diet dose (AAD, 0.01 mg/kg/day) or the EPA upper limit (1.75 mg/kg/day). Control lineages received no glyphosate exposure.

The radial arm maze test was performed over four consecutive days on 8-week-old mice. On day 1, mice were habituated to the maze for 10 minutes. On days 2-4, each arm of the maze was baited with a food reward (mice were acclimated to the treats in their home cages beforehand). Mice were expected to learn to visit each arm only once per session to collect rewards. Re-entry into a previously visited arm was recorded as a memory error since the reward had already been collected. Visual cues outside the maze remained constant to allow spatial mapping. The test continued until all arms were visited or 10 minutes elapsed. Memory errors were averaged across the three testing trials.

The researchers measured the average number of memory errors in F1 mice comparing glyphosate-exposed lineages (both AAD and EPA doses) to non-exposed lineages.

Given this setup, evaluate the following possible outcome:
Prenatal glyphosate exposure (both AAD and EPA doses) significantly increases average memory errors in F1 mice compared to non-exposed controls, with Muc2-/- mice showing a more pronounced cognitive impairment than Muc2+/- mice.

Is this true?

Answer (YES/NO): NO